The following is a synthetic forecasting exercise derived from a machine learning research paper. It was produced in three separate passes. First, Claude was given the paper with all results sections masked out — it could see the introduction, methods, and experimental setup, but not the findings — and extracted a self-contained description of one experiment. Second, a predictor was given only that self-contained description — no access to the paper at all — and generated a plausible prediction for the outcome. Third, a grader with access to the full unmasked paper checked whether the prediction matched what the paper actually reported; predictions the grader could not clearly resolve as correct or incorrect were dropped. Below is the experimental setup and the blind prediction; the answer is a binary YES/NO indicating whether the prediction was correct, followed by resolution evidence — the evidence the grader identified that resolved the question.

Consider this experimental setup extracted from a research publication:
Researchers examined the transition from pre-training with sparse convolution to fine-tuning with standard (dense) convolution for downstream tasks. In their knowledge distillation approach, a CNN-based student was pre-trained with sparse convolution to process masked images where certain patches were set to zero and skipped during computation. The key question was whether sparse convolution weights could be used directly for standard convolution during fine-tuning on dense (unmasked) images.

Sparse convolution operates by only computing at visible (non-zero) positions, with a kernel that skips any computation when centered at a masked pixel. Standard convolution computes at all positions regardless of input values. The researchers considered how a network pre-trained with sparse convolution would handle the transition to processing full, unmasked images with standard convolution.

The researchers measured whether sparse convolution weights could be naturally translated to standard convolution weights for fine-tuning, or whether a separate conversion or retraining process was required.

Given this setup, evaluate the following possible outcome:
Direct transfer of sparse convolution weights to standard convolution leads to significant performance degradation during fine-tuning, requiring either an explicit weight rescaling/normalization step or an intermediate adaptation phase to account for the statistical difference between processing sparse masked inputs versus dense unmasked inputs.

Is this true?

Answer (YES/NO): NO